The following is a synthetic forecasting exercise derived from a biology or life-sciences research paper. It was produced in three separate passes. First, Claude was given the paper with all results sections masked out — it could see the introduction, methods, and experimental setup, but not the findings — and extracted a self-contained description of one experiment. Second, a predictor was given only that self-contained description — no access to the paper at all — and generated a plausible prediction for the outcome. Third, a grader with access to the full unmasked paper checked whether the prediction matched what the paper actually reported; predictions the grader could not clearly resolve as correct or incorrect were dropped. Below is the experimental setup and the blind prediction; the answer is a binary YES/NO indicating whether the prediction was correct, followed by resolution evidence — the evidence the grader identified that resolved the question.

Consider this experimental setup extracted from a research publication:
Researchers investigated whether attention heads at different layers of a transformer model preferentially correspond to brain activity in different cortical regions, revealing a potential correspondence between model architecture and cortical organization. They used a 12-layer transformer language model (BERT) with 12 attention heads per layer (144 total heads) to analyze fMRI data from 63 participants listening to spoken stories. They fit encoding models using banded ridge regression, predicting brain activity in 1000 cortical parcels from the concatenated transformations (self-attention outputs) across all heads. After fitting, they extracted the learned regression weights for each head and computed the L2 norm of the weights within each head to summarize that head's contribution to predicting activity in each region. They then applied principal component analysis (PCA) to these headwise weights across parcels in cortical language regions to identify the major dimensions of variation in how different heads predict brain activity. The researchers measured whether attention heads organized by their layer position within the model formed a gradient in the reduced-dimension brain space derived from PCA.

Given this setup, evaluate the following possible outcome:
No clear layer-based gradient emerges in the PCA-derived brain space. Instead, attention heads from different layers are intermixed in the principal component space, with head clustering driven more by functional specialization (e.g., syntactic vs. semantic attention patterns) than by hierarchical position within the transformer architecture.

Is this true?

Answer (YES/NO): NO